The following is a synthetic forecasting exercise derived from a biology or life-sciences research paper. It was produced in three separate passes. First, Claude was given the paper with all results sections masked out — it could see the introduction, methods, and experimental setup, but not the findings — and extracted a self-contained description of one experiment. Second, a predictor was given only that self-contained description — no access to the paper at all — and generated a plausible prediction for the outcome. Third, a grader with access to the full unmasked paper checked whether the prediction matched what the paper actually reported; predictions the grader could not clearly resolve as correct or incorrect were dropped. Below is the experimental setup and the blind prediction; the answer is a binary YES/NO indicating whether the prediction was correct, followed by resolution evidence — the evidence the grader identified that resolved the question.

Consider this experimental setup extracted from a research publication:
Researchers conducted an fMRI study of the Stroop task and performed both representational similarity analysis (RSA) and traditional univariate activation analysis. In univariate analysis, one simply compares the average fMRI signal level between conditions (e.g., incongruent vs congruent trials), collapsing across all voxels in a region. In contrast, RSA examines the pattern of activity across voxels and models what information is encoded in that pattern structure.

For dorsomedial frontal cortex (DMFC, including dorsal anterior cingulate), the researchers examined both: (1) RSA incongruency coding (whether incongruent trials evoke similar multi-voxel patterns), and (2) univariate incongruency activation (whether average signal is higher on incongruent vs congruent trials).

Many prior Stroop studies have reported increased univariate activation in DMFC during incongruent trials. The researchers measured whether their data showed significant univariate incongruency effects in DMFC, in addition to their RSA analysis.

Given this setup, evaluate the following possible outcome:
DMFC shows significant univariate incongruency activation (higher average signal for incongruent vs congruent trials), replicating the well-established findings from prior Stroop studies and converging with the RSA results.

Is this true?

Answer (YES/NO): NO